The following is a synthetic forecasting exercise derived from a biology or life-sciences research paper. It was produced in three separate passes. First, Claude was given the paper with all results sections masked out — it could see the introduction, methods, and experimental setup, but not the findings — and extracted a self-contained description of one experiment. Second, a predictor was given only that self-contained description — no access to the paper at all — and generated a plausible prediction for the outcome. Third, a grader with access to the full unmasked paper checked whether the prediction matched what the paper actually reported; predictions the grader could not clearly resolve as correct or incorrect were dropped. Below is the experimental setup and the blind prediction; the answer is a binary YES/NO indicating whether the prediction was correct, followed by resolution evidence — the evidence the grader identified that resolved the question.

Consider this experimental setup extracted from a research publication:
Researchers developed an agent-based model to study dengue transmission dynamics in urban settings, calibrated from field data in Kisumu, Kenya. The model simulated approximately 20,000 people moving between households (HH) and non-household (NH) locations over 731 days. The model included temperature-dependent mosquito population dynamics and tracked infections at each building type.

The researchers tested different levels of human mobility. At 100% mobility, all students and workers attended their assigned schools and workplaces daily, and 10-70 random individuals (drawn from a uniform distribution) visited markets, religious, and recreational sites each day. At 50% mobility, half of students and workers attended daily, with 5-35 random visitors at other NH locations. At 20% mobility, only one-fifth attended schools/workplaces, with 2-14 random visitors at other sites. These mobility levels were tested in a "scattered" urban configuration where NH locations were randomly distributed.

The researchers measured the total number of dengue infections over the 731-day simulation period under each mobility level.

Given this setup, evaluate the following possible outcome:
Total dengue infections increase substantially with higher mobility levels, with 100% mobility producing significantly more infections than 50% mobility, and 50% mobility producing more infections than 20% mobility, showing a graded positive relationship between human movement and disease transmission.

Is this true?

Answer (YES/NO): YES